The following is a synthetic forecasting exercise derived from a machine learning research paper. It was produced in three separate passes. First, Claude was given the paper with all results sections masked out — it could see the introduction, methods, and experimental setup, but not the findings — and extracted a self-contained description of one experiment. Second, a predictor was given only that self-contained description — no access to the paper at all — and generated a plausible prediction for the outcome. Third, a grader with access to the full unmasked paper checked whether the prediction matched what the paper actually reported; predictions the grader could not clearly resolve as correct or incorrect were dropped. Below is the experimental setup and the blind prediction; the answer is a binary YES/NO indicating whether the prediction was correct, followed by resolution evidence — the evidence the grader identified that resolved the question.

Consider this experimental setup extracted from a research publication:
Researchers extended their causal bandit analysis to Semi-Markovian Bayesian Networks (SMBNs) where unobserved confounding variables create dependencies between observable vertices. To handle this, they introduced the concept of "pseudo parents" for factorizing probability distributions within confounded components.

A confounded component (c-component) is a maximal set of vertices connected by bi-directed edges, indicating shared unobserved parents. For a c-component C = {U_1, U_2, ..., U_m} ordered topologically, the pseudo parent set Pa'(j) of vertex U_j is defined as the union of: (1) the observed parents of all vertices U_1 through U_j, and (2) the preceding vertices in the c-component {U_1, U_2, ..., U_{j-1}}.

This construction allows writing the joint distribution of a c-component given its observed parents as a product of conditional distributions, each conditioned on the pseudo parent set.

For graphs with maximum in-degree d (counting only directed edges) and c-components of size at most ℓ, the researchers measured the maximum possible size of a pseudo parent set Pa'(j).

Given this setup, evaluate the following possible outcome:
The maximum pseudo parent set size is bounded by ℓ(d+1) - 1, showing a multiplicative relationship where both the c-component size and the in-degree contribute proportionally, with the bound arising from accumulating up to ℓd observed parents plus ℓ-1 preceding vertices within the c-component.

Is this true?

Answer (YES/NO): NO